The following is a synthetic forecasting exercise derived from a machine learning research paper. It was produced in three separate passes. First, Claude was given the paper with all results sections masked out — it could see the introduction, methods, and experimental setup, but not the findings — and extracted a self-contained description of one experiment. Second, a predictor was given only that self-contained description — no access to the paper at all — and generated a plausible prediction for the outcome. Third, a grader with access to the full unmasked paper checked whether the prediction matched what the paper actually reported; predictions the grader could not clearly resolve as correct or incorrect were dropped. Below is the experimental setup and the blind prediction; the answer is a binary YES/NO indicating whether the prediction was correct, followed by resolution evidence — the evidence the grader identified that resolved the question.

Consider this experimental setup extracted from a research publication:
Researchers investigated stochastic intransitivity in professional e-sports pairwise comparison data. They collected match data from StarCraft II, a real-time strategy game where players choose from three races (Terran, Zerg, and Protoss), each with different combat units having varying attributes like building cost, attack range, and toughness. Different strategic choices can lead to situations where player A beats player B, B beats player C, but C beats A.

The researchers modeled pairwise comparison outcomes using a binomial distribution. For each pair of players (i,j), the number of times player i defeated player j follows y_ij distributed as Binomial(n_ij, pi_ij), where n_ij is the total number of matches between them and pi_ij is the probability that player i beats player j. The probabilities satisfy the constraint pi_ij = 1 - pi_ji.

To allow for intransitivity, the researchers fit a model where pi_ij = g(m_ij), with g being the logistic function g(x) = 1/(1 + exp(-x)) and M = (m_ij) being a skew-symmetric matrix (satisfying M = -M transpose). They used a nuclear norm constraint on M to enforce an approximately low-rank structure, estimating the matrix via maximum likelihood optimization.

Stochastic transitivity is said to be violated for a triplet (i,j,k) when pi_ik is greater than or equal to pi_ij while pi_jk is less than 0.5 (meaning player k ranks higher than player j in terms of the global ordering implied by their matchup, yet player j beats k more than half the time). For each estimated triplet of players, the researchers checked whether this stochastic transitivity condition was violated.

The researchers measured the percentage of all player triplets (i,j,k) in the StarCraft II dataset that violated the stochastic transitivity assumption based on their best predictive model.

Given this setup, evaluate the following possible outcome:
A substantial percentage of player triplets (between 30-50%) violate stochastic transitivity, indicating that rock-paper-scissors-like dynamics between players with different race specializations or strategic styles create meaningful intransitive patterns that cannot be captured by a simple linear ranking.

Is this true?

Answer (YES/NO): NO